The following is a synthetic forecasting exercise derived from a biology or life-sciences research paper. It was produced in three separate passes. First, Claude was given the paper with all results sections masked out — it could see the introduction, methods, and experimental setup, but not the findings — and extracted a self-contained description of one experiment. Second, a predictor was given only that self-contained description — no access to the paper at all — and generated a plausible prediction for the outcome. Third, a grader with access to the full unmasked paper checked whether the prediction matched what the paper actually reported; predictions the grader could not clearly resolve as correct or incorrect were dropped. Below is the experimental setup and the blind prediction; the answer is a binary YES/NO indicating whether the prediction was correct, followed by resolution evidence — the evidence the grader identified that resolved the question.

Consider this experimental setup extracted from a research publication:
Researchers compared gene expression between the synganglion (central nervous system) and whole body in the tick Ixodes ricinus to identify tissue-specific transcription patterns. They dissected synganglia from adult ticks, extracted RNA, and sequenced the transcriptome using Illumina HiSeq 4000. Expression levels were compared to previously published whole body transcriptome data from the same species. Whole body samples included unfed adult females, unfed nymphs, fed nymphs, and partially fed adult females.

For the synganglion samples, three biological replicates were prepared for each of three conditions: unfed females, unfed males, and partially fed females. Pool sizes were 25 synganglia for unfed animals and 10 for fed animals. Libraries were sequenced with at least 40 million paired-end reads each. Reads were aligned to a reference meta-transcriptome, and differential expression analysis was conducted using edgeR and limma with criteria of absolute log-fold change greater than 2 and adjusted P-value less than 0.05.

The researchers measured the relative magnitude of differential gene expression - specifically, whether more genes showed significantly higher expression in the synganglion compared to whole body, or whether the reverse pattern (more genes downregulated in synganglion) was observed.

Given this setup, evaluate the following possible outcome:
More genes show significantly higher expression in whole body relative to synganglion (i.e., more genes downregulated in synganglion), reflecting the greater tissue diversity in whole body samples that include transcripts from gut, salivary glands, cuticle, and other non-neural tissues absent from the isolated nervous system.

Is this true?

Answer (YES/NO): NO